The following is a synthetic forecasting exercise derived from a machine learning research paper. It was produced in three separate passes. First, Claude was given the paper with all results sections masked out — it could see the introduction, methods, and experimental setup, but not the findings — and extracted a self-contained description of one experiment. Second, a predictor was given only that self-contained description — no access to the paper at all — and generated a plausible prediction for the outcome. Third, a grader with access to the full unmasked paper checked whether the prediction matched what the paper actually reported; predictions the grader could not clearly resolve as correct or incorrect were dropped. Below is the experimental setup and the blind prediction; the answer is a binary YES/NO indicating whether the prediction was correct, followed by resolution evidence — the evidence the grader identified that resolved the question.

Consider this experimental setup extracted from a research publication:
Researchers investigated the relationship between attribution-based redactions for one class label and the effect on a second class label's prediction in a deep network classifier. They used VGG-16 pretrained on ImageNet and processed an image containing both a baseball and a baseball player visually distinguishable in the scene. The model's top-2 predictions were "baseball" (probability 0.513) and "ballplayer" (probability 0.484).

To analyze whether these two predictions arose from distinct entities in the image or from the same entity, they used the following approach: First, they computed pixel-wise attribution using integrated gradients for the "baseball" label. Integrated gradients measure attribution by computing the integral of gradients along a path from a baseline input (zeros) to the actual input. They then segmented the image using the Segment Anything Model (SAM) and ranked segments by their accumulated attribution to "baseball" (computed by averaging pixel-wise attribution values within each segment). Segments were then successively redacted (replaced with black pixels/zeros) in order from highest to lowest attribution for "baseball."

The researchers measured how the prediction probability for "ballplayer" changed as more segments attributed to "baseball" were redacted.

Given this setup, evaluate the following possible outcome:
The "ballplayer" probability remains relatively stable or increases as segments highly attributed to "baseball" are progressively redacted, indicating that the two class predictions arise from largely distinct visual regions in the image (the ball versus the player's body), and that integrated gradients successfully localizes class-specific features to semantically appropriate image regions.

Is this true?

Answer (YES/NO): YES